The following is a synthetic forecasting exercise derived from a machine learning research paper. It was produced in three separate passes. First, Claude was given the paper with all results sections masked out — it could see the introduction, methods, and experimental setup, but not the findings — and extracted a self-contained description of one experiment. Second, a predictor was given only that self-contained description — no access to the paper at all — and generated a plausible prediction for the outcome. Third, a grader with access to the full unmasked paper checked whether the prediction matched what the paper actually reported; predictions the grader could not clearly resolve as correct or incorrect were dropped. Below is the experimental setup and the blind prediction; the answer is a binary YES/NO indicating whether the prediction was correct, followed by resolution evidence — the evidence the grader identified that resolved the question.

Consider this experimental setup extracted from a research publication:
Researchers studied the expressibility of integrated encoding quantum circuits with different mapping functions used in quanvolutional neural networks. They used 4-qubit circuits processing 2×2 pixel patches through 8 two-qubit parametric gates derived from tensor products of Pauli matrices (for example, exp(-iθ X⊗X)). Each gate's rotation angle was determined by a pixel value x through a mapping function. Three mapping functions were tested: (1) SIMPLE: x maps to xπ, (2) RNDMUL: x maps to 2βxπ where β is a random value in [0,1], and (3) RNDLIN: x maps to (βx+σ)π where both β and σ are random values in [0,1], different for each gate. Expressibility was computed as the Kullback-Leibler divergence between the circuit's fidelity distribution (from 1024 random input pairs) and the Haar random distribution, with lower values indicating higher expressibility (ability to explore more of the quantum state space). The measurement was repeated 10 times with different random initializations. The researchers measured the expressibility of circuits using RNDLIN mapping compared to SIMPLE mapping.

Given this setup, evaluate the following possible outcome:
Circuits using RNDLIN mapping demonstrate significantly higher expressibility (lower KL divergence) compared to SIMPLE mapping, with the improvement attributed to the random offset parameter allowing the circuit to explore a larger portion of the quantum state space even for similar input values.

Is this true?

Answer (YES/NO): NO